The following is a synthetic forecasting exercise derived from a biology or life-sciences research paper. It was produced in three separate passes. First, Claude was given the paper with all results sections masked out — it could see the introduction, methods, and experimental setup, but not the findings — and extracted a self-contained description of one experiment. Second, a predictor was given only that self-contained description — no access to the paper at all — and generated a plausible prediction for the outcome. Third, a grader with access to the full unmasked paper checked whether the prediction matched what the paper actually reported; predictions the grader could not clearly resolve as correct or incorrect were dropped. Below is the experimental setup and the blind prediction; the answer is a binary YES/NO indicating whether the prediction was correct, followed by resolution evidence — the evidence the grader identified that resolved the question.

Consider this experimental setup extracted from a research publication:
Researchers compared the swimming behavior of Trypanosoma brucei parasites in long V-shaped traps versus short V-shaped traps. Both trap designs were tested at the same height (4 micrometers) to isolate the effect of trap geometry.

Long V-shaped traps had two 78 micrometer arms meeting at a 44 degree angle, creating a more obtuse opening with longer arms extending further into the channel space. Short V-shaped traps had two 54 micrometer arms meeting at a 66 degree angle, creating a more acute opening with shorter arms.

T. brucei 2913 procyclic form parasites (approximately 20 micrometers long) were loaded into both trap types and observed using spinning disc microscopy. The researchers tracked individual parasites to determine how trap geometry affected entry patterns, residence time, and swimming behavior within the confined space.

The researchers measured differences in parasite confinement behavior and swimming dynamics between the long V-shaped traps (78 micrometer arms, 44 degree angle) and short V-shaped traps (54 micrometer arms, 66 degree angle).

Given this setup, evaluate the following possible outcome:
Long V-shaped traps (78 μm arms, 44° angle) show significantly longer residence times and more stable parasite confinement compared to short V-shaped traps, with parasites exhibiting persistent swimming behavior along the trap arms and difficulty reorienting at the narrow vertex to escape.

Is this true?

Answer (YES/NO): NO